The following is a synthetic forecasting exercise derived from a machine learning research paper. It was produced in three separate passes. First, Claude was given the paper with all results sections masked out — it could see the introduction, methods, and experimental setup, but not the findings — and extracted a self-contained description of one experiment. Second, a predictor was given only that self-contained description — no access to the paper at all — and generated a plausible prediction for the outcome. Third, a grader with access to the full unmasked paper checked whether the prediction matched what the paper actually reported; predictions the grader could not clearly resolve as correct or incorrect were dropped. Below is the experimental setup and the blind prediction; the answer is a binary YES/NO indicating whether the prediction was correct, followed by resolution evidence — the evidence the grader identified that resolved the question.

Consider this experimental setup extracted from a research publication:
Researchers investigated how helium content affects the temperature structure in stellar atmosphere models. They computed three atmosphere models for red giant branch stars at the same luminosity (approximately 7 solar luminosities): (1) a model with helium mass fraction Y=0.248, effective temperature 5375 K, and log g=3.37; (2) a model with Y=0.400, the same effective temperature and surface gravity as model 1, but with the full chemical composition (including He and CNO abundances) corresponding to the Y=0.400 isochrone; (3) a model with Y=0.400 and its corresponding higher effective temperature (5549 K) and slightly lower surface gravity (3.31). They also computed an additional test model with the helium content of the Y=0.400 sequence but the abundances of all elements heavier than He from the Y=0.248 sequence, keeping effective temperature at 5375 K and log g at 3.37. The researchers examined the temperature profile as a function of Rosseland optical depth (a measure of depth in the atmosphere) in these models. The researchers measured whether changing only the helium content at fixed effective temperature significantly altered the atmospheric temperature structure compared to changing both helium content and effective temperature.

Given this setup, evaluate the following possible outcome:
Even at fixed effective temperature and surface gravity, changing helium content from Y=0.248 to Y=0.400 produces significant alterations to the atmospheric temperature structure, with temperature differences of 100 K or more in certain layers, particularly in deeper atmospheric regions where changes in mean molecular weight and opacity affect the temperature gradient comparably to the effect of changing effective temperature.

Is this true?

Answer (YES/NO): NO